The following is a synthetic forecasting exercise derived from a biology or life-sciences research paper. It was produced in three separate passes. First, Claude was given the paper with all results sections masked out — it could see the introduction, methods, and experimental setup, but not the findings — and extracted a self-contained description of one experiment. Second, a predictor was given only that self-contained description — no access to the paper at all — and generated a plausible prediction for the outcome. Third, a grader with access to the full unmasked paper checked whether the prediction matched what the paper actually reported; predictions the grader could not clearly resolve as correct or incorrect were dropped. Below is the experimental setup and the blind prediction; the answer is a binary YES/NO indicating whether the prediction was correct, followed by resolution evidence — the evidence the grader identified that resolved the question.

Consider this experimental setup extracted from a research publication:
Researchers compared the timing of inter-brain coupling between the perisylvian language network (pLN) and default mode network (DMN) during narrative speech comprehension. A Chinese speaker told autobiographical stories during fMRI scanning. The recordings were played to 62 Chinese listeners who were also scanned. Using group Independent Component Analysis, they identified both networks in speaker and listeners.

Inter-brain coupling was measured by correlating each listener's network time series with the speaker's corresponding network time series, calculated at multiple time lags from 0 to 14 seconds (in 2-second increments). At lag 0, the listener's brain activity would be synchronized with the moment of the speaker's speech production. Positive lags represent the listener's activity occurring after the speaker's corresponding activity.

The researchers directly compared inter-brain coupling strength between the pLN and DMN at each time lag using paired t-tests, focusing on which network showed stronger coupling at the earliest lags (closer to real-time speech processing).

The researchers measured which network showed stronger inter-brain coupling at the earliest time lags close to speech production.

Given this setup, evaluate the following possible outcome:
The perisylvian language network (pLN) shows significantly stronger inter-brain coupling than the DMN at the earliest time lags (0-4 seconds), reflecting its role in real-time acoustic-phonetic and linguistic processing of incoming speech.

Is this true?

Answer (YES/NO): NO